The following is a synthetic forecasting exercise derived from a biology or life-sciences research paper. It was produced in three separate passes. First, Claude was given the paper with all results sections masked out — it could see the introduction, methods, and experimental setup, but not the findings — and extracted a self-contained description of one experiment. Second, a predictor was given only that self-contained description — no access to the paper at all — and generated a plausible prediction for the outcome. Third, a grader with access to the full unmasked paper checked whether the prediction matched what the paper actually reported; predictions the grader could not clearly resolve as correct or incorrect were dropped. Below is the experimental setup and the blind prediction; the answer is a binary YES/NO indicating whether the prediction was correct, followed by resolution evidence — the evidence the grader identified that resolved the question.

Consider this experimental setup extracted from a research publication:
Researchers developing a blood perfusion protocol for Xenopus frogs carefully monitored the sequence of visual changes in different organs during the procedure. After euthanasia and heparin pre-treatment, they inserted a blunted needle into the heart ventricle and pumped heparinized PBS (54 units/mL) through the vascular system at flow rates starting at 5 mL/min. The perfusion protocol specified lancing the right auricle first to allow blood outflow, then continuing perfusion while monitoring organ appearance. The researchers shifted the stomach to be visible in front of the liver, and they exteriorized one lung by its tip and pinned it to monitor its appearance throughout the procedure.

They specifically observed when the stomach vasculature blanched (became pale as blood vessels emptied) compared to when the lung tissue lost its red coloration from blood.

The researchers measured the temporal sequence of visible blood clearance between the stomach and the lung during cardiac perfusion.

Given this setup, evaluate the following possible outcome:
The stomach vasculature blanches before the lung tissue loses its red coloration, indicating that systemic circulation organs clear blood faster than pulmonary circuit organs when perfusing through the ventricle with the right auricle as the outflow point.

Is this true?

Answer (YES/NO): YES